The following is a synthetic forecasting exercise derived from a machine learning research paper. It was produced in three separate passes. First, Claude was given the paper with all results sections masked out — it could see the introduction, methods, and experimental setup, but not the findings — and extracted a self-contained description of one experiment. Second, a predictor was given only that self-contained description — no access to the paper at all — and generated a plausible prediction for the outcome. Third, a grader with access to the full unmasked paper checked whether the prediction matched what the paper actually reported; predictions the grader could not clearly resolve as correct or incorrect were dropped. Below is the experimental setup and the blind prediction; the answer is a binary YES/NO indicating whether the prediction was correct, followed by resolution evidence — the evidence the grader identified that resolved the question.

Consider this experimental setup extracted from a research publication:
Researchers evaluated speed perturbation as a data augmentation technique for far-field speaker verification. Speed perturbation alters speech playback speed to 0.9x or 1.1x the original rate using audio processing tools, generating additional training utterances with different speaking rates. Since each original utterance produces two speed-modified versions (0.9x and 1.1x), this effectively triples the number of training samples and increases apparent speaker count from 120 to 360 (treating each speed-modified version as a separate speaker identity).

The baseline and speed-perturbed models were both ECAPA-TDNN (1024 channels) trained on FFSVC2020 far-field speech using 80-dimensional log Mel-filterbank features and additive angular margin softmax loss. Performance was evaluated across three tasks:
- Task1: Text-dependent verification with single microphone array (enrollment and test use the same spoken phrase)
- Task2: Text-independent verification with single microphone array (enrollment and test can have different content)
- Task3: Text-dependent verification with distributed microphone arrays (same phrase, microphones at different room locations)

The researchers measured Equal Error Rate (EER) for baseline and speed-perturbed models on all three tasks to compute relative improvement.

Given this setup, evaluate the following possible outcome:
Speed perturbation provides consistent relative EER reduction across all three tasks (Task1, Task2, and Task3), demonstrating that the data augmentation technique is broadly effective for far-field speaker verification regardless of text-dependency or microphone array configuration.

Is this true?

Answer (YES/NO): NO